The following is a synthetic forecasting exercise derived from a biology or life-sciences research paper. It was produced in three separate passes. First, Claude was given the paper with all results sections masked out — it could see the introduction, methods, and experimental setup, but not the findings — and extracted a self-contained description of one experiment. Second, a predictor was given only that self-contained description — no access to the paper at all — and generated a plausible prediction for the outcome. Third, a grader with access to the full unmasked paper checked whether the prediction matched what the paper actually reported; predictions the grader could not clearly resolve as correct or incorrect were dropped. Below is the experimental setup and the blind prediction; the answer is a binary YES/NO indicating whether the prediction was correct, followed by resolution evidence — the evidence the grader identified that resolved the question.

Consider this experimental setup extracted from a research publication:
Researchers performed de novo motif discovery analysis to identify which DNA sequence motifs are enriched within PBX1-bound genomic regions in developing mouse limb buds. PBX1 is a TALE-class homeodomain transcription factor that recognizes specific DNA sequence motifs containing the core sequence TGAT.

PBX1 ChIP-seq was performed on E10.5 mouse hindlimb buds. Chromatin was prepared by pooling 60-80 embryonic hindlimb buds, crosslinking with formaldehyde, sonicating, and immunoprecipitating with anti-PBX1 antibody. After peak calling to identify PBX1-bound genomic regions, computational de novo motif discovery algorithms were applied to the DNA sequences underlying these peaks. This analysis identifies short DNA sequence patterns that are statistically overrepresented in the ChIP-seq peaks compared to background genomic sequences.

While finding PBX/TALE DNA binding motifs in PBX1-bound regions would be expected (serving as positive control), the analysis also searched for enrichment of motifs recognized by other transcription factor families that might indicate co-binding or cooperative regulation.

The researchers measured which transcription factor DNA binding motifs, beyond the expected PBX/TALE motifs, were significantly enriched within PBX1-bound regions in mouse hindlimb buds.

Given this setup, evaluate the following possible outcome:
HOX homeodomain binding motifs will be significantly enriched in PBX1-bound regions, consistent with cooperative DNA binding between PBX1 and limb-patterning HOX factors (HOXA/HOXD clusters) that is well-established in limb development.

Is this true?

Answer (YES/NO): YES